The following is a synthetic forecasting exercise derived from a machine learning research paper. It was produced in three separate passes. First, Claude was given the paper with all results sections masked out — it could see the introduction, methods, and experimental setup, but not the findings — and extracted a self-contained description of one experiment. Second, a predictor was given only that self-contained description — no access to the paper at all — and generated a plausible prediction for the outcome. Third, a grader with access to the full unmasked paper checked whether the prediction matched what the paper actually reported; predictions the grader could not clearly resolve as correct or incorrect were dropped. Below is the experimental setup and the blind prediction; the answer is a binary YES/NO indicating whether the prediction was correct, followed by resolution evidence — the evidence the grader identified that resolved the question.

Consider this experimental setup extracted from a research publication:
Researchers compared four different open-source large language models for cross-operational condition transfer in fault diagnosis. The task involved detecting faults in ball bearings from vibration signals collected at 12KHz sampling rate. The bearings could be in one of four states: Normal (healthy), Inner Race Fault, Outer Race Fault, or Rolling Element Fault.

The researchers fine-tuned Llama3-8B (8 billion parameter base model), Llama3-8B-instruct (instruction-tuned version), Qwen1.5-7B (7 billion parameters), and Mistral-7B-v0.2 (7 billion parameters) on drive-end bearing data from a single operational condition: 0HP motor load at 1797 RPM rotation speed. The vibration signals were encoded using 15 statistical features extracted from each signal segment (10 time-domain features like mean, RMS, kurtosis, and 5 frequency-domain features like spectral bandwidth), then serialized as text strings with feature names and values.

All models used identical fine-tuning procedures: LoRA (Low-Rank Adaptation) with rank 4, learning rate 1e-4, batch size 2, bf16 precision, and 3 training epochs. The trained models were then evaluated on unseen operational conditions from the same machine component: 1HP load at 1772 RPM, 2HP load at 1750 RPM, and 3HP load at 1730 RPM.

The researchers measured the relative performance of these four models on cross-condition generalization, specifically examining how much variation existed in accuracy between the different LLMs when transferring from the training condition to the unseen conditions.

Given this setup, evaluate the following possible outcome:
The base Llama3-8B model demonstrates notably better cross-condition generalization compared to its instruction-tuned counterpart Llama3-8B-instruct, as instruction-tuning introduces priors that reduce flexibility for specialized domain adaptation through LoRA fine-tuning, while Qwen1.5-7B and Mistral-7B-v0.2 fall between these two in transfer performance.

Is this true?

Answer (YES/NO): NO